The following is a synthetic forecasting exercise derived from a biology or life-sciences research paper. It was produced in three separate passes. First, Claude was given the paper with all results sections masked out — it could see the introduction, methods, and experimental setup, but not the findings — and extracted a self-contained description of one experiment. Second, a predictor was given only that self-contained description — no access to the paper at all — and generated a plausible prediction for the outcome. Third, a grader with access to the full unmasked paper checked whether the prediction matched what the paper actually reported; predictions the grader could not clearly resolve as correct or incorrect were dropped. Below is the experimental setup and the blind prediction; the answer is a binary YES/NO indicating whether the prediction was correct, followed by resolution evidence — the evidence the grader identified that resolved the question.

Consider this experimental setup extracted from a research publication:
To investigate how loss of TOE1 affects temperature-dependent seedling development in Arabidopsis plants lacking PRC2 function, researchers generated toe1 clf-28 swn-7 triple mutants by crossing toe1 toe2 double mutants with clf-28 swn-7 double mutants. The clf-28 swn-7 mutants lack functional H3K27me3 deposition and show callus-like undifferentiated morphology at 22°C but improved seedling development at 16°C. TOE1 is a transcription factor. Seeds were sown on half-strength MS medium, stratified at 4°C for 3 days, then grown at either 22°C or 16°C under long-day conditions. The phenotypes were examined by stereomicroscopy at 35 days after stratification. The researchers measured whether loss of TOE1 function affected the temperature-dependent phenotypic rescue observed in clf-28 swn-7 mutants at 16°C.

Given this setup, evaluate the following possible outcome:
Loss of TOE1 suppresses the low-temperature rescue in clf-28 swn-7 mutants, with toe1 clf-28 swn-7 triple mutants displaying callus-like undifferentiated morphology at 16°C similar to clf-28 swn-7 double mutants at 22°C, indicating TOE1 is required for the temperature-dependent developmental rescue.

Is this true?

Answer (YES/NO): NO